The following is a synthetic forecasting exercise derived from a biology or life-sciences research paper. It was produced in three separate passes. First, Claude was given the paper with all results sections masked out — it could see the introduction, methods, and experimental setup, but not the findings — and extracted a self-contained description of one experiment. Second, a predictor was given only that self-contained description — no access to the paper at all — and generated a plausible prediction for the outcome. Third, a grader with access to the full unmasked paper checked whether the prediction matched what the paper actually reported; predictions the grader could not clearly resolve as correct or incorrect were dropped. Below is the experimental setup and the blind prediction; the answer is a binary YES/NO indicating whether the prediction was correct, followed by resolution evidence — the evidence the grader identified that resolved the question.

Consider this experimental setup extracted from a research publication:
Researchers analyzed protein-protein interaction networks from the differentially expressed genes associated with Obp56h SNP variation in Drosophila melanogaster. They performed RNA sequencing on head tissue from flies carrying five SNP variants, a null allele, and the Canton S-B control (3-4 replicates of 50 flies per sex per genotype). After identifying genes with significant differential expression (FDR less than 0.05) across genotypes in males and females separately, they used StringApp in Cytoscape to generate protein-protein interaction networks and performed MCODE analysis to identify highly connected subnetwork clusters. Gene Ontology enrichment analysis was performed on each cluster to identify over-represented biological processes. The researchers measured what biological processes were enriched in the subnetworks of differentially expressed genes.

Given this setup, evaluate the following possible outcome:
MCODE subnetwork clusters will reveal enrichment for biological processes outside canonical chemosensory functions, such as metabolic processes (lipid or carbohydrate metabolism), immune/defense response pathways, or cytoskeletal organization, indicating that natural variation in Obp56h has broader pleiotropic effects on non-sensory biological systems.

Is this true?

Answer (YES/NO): NO